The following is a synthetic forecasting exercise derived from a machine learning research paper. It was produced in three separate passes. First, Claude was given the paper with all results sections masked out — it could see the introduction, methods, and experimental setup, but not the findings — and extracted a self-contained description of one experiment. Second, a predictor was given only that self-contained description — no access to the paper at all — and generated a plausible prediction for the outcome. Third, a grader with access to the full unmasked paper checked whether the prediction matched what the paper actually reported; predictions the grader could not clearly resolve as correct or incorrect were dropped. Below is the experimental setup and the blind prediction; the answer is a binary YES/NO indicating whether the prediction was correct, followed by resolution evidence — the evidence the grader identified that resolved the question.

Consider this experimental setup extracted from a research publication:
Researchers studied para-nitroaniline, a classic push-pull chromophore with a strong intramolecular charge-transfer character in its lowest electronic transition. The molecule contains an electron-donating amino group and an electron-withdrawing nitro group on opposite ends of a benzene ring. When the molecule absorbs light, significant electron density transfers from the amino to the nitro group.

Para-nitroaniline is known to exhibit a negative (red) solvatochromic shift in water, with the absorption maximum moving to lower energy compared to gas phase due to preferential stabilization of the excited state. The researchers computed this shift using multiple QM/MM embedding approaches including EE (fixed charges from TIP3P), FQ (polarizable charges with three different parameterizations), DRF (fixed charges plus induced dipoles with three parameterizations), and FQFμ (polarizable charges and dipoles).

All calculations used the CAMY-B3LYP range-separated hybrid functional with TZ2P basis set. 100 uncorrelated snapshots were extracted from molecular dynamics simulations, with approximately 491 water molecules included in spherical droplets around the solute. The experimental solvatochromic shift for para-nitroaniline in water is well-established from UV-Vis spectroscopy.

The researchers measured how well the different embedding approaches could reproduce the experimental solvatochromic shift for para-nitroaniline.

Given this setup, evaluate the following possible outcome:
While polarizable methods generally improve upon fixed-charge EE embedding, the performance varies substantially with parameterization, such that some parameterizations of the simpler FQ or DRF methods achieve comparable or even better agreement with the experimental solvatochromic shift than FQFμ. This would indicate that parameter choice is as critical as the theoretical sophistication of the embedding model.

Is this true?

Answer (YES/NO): YES